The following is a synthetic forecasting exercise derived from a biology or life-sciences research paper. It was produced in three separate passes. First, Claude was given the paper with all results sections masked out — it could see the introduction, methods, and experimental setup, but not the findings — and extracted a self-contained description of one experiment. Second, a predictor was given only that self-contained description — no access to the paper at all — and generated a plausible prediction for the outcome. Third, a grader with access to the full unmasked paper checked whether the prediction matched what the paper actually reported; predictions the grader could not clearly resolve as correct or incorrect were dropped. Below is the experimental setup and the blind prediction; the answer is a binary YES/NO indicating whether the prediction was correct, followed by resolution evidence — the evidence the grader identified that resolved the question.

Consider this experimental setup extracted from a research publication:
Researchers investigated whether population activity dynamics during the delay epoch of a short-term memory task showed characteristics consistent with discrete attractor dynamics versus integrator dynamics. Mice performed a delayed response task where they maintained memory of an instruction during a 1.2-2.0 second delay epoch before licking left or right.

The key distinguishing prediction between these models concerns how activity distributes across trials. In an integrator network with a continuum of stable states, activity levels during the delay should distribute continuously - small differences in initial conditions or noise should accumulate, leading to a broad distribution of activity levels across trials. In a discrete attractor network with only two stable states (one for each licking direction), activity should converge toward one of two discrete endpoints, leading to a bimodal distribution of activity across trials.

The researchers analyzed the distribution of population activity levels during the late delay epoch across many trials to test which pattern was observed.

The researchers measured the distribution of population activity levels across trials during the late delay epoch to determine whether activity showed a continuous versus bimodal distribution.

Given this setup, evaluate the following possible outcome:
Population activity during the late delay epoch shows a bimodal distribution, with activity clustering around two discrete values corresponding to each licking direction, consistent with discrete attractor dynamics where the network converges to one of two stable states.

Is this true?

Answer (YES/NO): YES